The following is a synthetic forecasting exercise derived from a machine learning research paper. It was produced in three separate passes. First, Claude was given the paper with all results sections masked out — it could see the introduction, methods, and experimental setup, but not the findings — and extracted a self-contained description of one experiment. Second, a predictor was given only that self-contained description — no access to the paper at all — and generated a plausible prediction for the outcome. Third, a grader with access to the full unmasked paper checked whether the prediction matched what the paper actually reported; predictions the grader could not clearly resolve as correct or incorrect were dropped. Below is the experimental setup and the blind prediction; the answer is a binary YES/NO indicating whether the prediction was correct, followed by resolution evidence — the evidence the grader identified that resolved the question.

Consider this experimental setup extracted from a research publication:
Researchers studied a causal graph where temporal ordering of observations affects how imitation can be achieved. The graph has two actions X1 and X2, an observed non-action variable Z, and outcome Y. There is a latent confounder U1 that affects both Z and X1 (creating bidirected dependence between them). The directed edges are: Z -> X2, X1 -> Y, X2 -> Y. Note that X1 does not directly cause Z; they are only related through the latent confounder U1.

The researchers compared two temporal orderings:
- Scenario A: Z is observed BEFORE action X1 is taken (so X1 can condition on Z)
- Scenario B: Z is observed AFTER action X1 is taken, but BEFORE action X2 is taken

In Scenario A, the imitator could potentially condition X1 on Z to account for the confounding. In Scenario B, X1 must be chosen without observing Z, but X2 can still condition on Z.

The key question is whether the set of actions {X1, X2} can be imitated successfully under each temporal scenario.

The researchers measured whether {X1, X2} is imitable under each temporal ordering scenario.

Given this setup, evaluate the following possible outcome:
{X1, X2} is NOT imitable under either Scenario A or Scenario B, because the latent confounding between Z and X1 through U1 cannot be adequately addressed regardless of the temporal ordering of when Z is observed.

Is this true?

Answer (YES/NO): NO